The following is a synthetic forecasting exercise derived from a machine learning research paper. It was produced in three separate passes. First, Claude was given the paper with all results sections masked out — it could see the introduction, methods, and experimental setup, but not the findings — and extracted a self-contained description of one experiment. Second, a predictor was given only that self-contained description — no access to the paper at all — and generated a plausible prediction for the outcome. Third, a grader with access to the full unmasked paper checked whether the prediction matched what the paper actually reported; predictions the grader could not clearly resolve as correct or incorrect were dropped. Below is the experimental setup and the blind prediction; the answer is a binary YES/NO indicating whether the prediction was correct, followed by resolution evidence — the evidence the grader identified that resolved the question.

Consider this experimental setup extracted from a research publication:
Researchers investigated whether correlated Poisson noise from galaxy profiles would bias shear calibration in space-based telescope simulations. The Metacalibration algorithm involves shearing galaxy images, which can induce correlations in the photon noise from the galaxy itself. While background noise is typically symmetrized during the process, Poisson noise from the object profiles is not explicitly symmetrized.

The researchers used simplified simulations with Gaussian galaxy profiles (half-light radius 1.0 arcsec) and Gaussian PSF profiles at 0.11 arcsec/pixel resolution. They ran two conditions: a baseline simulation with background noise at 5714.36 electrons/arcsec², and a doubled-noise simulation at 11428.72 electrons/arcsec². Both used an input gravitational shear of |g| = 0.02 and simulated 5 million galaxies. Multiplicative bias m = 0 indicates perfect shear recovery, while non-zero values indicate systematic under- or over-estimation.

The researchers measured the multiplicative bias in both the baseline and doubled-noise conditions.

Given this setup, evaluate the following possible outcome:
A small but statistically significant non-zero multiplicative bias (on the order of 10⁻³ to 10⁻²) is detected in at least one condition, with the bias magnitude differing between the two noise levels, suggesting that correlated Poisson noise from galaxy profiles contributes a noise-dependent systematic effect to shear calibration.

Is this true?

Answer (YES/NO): NO